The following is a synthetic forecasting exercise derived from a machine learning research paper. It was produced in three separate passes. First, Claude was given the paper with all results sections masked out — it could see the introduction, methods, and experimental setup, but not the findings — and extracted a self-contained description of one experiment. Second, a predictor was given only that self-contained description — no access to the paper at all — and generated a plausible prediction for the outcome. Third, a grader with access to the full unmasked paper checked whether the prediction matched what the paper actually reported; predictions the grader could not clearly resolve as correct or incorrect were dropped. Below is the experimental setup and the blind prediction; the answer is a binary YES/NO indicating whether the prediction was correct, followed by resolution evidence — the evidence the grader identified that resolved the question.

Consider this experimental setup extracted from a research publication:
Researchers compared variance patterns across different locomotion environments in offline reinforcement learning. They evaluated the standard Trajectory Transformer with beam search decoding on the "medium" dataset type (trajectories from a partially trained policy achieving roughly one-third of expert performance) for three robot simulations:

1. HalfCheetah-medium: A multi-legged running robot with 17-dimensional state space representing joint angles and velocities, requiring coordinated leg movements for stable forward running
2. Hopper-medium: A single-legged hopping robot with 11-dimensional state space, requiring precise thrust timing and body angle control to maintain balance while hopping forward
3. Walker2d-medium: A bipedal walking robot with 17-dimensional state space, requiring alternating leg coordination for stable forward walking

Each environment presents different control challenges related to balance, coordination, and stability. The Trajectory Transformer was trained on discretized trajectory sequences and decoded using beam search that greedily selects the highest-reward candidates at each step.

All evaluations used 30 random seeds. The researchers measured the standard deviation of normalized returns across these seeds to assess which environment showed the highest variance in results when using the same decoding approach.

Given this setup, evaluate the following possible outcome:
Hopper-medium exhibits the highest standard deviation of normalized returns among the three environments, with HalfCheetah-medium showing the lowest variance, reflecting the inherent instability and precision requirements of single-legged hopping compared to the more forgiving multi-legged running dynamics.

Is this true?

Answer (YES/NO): YES